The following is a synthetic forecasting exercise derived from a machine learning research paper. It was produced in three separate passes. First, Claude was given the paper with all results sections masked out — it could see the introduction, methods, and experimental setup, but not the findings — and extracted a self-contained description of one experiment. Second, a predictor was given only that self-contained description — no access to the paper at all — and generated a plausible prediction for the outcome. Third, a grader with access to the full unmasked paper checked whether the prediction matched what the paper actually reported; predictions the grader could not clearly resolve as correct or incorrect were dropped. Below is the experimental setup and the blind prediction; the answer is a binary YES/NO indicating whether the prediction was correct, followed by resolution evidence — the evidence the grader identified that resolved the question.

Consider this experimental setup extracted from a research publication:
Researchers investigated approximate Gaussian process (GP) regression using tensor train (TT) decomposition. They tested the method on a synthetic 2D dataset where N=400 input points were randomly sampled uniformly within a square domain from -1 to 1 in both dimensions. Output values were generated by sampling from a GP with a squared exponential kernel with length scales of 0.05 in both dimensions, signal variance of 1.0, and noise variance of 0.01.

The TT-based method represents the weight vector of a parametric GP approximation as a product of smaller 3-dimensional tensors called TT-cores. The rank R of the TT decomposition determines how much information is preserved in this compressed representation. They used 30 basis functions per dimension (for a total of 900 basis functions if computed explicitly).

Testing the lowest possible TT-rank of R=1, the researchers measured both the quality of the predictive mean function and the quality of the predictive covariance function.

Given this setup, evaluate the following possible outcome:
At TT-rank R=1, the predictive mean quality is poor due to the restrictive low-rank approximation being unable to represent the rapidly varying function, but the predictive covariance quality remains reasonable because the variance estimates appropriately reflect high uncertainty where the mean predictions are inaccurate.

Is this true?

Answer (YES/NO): NO